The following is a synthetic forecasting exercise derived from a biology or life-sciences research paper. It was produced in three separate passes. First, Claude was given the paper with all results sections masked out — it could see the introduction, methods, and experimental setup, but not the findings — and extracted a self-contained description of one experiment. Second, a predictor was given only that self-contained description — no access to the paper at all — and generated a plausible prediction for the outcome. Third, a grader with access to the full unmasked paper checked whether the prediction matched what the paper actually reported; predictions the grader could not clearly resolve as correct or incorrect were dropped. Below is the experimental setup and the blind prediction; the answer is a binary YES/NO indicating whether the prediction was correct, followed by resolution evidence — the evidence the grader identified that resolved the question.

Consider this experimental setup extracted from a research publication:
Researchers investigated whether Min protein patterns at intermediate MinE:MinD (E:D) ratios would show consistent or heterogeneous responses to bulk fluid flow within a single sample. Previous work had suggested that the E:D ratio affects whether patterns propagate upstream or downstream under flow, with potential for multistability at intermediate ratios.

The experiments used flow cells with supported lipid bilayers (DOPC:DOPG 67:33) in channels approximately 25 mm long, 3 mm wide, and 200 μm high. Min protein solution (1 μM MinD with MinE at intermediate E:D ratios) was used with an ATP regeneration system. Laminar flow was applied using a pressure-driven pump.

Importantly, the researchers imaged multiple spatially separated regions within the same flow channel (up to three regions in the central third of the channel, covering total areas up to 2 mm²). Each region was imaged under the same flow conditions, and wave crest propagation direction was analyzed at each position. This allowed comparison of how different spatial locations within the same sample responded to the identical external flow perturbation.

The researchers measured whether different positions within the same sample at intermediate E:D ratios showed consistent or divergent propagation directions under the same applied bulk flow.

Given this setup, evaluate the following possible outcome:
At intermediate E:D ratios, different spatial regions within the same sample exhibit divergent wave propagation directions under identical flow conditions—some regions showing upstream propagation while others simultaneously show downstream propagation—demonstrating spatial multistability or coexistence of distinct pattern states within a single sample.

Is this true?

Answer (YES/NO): YES